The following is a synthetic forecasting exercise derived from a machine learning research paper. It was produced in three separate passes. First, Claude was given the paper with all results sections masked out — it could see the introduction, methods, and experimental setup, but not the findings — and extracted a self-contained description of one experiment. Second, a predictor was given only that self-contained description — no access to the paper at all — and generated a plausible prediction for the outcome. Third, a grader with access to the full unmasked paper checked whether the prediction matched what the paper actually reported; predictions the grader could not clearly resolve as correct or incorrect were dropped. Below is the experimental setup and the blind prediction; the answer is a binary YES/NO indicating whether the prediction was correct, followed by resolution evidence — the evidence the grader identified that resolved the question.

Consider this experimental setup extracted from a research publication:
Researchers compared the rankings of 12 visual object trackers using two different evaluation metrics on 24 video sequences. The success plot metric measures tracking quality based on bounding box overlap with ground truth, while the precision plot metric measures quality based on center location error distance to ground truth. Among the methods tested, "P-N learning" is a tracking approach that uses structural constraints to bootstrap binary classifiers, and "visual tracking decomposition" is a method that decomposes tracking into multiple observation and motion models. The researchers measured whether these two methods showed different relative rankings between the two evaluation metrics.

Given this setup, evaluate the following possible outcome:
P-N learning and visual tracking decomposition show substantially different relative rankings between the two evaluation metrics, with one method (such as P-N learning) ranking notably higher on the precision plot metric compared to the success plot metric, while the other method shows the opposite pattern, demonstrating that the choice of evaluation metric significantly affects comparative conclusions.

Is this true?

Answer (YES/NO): NO